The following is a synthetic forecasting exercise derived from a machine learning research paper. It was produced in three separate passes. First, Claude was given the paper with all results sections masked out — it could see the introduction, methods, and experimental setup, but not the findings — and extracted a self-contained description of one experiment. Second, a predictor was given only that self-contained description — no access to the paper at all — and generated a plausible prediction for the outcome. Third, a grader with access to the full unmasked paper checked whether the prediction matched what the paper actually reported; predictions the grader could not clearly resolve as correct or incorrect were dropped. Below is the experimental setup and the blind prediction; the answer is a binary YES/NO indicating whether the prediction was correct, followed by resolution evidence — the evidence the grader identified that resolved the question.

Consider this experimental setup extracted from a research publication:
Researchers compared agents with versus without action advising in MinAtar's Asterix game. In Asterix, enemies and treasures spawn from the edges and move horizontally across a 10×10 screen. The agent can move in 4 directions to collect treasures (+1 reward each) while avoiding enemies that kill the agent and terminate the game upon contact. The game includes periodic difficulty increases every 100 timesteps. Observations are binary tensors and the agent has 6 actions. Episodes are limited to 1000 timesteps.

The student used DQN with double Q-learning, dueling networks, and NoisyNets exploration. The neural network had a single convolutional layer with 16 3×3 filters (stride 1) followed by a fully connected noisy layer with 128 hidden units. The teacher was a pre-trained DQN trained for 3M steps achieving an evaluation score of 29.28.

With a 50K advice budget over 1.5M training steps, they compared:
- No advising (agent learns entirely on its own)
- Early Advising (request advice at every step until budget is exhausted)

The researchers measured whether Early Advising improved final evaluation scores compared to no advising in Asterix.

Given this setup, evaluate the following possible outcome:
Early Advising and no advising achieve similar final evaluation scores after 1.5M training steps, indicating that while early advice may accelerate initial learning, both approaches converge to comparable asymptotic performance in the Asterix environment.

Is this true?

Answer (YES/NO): NO